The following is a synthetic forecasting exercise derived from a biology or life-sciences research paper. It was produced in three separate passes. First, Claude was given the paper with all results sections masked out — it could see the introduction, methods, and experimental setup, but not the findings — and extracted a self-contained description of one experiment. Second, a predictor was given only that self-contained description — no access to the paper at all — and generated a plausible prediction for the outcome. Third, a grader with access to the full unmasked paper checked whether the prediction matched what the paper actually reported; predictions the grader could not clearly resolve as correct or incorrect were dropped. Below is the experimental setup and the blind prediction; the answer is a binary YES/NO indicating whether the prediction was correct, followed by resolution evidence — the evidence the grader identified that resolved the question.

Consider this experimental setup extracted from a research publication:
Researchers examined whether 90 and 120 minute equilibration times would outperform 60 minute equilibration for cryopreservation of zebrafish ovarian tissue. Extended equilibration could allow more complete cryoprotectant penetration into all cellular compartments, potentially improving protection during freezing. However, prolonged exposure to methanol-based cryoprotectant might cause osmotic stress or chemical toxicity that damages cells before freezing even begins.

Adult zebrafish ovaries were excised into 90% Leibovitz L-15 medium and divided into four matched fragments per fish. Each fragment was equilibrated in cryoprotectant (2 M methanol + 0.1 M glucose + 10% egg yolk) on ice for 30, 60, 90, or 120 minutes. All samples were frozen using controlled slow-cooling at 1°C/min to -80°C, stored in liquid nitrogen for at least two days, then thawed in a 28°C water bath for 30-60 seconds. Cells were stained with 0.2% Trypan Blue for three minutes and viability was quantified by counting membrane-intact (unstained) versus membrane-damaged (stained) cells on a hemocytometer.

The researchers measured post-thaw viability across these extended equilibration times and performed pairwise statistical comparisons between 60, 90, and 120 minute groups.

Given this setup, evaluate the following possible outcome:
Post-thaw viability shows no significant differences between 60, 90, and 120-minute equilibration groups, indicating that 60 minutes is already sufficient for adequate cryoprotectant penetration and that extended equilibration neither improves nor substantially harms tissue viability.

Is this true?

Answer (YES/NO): NO